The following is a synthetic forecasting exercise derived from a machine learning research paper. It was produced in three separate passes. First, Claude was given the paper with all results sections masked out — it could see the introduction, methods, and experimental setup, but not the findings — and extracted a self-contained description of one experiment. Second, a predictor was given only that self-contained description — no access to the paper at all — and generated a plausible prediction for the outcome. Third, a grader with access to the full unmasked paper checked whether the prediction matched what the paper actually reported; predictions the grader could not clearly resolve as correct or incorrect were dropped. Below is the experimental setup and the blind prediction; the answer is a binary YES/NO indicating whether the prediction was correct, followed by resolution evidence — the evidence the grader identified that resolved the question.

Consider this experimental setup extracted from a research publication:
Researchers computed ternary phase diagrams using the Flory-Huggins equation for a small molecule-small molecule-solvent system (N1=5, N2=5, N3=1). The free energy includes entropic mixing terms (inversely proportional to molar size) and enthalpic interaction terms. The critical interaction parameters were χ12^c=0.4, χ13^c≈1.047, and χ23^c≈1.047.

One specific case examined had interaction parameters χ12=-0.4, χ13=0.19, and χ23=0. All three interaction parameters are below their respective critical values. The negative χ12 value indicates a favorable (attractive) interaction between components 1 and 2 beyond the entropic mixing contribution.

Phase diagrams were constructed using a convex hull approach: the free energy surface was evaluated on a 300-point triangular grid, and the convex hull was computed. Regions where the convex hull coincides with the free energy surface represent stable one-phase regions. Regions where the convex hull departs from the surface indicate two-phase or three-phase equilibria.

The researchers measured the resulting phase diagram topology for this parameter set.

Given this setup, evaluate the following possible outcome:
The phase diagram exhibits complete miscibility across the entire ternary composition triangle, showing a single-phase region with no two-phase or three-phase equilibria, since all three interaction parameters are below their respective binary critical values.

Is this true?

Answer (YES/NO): YES